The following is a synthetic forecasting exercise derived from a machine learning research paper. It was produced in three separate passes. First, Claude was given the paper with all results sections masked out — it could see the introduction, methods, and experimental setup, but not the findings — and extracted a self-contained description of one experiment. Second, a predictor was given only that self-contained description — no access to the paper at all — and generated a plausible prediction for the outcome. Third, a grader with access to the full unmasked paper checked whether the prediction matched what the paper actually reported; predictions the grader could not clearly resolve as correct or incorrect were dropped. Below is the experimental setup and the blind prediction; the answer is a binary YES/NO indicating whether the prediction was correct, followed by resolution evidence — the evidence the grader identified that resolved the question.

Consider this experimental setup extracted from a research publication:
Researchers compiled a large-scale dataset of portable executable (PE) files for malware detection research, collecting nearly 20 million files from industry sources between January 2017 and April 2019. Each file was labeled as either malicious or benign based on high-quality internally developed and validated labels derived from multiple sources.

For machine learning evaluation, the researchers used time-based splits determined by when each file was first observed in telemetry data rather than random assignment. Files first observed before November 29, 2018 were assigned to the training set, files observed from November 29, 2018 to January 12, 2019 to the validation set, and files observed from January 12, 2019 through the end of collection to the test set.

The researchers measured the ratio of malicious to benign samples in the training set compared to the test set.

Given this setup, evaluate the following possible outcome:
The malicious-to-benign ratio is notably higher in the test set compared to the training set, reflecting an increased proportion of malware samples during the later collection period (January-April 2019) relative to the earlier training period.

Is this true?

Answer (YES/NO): NO